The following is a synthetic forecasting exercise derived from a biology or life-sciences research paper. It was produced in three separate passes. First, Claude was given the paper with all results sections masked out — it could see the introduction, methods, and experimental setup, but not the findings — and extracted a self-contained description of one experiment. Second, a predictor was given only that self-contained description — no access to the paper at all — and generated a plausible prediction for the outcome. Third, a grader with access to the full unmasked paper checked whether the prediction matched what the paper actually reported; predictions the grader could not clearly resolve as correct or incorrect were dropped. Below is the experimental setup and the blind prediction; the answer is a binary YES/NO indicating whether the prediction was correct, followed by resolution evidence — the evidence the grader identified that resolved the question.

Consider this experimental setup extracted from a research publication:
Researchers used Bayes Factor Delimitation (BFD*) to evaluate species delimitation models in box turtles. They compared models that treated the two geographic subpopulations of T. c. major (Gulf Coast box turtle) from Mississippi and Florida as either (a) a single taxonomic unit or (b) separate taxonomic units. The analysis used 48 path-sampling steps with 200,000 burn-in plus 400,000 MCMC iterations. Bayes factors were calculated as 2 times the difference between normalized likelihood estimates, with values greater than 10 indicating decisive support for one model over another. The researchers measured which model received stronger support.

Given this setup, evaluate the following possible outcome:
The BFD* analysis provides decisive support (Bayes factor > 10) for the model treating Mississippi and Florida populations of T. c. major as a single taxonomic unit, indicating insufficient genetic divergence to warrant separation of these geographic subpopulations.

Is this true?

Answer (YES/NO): NO